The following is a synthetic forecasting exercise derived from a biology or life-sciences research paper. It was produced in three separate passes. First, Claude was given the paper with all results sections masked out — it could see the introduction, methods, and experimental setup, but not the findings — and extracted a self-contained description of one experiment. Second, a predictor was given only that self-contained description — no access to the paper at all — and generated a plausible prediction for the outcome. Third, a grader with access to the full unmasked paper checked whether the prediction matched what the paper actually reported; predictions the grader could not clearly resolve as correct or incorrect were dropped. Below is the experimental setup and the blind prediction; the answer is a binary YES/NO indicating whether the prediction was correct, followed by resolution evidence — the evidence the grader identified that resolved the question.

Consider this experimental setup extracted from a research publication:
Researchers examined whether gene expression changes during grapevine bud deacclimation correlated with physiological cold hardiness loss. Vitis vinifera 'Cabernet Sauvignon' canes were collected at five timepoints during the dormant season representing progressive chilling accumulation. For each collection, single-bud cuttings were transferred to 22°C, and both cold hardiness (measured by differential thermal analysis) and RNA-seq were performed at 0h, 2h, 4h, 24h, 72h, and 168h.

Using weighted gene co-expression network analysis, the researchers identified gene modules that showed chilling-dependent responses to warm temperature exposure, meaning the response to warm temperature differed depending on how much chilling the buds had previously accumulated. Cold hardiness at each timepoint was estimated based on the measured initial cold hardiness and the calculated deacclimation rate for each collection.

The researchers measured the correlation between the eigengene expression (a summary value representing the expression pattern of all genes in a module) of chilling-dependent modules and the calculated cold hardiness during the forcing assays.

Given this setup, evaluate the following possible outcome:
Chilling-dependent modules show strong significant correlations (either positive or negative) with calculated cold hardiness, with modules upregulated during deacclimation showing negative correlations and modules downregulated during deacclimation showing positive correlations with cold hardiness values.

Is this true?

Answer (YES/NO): YES